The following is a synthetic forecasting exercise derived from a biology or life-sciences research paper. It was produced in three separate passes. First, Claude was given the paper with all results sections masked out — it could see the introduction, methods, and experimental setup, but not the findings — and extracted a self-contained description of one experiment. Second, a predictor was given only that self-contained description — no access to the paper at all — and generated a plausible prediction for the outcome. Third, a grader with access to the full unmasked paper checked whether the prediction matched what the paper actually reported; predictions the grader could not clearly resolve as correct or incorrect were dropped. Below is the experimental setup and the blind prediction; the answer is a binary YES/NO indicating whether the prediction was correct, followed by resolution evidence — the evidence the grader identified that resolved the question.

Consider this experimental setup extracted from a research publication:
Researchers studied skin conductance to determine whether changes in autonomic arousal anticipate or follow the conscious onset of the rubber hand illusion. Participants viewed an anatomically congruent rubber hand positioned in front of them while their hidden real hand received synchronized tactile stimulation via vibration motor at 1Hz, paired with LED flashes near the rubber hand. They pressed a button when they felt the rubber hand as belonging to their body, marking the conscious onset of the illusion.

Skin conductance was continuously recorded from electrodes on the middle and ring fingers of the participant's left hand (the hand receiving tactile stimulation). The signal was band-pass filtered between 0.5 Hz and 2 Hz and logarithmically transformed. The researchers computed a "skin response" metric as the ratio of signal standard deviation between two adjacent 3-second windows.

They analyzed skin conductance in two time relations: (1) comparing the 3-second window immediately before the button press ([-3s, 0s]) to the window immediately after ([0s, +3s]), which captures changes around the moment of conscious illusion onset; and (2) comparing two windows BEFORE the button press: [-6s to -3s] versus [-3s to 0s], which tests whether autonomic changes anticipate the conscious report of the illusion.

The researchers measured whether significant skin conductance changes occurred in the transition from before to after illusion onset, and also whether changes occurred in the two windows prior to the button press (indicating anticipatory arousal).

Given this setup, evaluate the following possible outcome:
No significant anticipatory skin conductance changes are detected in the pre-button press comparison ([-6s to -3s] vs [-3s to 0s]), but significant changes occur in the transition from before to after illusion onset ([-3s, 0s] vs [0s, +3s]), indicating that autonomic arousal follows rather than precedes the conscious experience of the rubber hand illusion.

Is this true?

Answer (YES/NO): NO